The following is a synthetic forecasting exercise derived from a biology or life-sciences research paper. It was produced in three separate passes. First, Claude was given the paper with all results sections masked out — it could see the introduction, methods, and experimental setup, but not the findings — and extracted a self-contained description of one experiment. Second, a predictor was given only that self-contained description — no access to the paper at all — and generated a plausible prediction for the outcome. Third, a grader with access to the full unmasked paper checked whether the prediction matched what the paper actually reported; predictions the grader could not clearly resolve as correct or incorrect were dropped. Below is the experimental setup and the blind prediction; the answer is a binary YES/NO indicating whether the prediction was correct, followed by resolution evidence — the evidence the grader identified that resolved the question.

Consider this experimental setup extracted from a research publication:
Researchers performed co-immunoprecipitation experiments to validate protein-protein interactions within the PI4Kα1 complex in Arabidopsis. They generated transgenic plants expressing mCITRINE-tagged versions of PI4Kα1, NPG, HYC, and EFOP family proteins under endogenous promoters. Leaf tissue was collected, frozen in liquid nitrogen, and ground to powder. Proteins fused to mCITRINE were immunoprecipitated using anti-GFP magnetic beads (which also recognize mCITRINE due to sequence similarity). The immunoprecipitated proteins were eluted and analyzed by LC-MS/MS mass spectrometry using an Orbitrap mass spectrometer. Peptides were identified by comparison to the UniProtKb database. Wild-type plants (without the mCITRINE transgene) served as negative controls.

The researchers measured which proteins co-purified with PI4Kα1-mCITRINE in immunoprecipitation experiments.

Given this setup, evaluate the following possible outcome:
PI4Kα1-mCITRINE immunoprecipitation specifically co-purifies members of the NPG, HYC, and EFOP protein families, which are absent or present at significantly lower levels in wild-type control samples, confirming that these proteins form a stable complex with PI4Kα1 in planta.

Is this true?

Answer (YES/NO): NO